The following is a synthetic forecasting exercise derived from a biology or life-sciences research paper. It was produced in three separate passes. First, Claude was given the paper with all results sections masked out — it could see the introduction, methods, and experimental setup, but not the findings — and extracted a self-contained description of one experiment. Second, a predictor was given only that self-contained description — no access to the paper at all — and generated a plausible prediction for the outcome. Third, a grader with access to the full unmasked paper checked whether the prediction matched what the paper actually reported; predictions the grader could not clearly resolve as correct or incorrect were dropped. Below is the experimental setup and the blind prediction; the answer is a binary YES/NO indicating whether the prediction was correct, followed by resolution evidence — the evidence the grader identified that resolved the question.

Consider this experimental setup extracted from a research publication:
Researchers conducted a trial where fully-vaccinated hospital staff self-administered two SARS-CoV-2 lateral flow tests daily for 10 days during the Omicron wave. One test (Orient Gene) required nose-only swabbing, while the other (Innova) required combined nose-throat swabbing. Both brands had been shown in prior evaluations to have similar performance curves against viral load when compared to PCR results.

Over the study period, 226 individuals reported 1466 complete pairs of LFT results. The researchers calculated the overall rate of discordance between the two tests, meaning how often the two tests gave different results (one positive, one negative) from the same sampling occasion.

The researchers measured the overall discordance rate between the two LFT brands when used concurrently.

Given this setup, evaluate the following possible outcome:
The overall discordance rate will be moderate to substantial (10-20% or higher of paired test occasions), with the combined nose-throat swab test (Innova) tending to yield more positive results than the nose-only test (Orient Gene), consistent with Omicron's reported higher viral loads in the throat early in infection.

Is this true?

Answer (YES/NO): NO